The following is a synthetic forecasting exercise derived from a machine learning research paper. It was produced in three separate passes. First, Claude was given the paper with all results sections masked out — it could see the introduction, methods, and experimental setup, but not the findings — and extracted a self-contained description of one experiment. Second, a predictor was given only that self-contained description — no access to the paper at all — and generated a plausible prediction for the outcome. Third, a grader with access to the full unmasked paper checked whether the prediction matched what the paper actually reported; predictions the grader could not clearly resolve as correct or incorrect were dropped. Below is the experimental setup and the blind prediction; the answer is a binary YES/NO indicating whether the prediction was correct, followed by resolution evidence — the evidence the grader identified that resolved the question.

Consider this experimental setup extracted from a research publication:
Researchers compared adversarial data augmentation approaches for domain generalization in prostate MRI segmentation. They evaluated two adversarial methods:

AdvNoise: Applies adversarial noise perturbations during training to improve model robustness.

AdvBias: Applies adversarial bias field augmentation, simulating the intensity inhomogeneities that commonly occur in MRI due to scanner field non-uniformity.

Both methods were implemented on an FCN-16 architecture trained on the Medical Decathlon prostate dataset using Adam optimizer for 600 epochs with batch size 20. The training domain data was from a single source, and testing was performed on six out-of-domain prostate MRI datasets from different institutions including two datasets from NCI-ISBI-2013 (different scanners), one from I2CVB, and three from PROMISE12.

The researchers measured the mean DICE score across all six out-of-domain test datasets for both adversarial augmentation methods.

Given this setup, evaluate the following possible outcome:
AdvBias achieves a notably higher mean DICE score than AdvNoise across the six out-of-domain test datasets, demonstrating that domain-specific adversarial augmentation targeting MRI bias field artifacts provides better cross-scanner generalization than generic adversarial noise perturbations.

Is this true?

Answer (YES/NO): YES